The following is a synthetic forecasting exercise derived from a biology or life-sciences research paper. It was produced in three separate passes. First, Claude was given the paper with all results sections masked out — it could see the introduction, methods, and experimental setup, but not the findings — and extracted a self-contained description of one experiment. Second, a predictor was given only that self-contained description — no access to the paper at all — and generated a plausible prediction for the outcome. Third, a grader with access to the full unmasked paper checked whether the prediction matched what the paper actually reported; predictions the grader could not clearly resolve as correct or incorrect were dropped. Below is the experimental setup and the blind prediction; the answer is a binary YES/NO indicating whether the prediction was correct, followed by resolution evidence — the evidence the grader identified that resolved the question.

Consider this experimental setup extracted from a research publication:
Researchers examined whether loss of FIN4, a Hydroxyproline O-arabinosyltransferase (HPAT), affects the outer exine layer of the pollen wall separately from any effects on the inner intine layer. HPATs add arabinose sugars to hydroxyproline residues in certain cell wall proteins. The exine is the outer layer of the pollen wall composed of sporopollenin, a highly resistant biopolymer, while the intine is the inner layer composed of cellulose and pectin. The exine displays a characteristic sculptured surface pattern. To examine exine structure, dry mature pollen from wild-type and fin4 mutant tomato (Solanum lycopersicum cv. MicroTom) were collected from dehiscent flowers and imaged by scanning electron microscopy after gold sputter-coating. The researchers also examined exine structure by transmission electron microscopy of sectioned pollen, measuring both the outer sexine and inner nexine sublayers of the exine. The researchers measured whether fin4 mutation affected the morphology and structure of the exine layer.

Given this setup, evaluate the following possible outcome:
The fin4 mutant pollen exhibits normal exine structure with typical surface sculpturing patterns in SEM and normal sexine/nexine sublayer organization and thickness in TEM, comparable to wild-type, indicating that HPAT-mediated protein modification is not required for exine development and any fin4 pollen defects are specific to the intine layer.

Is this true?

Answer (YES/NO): YES